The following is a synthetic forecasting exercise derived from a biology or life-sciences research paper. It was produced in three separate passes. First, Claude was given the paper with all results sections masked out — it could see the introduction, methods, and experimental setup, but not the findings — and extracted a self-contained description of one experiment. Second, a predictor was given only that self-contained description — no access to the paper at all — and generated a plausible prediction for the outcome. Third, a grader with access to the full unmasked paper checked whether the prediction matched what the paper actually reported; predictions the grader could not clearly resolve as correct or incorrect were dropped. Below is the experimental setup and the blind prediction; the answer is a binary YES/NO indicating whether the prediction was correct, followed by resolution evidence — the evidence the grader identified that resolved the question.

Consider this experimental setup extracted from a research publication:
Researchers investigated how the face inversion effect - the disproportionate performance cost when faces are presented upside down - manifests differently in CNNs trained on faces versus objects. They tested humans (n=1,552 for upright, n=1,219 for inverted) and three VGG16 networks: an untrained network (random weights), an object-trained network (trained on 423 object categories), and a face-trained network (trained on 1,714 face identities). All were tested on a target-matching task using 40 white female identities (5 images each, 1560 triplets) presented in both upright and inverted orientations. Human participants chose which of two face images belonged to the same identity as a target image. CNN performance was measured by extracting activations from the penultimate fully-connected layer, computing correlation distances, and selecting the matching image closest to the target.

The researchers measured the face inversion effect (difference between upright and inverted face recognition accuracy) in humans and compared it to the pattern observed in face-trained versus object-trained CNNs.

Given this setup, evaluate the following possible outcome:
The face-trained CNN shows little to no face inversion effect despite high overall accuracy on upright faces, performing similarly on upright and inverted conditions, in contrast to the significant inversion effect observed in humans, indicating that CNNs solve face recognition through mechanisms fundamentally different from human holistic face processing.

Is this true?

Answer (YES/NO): NO